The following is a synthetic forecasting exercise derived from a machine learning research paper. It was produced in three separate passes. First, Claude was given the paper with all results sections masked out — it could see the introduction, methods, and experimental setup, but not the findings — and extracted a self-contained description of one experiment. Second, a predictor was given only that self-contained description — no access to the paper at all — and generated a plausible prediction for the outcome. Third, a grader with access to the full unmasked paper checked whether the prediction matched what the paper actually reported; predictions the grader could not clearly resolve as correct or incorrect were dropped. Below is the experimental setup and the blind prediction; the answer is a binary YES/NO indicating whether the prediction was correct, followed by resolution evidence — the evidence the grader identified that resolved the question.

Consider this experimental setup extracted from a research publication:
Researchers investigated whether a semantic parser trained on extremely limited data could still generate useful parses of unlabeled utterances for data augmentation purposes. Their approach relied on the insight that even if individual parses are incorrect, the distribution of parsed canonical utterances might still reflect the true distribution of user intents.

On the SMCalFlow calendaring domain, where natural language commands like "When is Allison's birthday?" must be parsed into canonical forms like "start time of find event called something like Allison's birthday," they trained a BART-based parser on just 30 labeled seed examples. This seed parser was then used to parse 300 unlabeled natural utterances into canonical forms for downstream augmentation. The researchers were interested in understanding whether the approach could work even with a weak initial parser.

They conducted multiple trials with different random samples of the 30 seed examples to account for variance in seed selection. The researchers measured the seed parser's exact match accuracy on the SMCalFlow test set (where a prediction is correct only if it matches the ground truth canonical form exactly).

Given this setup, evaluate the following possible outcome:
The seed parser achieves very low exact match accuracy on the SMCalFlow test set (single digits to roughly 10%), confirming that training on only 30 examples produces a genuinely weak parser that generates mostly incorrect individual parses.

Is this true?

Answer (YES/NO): NO